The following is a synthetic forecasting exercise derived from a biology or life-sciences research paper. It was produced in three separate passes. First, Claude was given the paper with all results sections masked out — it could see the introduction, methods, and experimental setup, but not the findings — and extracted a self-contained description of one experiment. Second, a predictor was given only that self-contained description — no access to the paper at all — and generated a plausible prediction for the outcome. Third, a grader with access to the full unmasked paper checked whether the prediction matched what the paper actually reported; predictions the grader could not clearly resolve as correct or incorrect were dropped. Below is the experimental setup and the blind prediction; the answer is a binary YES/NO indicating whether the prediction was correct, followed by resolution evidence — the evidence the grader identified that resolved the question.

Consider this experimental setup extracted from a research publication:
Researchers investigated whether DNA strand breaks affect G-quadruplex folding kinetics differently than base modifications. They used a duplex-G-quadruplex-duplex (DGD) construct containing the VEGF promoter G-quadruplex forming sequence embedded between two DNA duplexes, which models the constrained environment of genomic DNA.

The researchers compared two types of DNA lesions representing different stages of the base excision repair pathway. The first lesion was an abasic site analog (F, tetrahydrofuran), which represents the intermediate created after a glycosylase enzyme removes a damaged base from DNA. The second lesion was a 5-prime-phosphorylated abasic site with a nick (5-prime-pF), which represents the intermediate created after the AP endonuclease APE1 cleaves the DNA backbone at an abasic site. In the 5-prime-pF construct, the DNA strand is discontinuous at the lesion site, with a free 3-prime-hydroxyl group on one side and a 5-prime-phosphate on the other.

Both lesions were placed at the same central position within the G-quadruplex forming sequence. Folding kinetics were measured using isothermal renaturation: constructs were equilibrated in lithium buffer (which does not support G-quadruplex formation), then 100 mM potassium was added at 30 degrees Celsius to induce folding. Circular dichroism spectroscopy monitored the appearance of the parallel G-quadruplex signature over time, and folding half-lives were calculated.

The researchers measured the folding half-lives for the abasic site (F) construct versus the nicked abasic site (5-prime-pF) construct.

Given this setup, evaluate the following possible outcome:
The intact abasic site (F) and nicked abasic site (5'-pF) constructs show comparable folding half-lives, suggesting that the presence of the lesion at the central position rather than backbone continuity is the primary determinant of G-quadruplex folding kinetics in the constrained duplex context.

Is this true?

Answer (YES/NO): NO